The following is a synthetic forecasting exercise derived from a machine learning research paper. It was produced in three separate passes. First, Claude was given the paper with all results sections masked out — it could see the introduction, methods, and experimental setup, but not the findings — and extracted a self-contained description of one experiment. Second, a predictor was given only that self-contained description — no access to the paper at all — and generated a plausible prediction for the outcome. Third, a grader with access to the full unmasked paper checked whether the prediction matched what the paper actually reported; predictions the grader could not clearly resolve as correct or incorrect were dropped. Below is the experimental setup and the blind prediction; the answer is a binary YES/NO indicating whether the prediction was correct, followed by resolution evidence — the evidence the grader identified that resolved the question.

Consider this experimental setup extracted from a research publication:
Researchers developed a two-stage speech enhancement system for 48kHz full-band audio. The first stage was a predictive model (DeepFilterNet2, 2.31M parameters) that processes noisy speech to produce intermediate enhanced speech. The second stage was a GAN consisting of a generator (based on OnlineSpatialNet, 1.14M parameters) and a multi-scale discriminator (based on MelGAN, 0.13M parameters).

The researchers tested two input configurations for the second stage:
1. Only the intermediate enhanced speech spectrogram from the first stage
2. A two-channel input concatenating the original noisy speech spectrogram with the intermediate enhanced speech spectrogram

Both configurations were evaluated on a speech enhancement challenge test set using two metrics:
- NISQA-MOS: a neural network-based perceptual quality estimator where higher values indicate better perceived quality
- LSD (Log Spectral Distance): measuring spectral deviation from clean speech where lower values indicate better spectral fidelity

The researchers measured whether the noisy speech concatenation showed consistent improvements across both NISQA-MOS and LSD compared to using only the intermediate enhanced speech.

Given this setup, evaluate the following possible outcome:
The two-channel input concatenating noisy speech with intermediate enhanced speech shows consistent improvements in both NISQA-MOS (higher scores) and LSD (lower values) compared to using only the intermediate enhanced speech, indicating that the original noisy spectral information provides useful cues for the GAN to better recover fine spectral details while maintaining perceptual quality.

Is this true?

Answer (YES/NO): NO